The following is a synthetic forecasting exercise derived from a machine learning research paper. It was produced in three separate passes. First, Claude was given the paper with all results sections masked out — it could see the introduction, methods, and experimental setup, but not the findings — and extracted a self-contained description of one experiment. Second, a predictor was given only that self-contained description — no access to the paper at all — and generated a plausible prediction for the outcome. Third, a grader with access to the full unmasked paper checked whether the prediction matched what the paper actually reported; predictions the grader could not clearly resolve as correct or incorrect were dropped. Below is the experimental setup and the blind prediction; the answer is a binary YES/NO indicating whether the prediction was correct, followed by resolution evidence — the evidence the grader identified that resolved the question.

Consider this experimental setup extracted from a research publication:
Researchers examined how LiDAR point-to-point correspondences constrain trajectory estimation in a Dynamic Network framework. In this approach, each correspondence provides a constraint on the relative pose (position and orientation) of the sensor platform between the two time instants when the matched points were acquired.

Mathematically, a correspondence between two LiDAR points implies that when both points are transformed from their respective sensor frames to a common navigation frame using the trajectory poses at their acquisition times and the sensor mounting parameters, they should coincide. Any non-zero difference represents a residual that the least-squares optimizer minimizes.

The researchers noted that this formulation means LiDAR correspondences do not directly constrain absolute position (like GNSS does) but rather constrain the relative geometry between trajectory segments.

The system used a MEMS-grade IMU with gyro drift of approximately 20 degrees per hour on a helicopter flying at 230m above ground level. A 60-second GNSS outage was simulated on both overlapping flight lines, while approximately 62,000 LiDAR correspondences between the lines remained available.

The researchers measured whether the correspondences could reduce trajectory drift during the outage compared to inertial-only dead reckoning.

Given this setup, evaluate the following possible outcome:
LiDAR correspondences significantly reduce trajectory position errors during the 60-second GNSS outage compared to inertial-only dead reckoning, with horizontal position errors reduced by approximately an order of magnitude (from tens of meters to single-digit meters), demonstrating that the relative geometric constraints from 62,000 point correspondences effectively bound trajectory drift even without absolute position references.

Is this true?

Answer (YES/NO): NO